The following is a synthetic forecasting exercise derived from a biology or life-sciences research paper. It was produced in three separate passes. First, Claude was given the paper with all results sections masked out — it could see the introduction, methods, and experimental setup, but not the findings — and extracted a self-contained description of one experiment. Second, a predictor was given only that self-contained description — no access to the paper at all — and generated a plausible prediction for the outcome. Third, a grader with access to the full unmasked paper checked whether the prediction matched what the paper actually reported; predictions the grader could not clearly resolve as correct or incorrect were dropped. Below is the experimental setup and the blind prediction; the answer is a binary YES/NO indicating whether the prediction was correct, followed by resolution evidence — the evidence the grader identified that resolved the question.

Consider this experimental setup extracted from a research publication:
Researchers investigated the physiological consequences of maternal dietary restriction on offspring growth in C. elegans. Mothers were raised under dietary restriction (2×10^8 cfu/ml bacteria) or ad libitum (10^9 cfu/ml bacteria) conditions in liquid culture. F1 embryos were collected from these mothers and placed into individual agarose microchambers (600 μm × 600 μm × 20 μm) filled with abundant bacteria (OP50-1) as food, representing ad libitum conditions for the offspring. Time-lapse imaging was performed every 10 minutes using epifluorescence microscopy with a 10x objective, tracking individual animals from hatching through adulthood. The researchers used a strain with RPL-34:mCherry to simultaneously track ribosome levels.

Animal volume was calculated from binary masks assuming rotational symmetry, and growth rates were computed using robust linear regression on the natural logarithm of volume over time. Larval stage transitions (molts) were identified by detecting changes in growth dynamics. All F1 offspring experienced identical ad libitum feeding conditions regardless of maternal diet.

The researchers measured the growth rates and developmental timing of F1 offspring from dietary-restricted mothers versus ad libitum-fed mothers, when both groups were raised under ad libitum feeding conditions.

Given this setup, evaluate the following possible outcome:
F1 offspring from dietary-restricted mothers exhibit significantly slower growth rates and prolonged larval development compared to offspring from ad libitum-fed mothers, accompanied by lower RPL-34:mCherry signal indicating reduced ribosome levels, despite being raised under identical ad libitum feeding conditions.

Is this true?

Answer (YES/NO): YES